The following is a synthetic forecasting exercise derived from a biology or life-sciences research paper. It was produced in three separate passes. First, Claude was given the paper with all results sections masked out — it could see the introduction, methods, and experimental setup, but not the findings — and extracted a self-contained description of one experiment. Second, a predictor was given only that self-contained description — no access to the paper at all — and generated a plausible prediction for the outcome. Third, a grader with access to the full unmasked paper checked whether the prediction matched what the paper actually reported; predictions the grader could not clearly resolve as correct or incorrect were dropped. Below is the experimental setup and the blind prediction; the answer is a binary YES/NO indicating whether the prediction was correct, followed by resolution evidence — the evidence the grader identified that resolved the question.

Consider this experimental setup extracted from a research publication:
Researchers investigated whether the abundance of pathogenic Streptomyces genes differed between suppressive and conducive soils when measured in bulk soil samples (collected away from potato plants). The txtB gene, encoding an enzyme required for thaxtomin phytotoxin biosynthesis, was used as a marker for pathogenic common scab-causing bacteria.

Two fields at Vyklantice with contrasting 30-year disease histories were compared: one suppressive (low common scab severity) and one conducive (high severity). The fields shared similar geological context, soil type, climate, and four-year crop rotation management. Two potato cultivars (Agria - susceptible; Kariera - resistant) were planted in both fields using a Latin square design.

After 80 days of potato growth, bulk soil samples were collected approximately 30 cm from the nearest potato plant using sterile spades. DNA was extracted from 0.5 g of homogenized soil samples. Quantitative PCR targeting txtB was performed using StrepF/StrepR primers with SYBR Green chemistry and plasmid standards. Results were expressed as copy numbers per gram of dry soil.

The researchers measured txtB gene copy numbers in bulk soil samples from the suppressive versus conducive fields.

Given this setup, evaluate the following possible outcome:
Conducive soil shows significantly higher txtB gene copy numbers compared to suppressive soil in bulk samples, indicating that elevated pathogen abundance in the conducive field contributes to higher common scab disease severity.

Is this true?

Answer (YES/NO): NO